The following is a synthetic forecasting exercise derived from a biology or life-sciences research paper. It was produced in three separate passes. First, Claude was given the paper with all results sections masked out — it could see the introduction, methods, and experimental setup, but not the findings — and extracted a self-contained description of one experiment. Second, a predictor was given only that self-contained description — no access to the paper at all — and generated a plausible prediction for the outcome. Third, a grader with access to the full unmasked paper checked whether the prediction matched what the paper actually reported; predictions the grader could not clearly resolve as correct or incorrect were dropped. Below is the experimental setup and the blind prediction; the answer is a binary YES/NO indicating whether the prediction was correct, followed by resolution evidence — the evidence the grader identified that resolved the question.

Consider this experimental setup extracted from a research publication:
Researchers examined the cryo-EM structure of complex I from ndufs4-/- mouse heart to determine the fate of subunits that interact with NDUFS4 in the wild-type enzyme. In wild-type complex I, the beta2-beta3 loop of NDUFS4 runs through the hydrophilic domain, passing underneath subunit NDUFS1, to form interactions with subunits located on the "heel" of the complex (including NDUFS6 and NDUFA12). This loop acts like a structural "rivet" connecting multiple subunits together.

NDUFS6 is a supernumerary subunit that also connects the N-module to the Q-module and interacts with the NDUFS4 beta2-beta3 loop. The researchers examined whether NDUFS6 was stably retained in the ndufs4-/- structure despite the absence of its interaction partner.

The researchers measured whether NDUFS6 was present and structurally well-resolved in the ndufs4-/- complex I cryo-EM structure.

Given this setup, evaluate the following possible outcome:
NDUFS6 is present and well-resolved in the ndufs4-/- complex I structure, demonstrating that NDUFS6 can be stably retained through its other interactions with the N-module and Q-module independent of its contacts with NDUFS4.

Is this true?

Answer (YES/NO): NO